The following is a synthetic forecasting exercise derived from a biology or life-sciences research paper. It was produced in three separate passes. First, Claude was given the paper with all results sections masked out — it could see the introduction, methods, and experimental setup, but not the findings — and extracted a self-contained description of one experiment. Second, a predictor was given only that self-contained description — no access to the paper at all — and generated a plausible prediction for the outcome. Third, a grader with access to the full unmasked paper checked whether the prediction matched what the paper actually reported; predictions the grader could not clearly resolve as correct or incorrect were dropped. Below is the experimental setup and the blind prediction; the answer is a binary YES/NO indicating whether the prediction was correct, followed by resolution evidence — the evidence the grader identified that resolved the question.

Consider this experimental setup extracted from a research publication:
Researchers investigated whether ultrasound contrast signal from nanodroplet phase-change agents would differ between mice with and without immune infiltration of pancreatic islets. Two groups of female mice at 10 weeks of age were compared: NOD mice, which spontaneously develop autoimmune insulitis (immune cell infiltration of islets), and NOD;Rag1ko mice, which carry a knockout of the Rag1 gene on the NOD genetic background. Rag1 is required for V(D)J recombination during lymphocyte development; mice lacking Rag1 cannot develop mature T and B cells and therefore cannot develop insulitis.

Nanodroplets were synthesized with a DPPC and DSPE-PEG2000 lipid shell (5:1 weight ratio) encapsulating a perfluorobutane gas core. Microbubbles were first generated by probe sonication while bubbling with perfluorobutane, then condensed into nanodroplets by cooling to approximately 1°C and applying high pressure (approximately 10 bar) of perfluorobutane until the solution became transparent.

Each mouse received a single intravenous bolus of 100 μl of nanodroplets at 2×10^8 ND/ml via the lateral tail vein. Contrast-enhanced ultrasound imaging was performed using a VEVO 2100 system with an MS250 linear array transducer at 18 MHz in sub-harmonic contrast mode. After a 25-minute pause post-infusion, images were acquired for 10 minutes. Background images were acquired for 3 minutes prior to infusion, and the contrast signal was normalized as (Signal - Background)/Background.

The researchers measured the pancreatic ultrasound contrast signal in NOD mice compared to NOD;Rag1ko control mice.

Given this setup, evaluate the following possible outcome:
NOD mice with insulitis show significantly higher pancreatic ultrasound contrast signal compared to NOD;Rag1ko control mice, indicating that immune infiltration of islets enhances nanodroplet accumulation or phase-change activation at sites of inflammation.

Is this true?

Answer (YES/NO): YES